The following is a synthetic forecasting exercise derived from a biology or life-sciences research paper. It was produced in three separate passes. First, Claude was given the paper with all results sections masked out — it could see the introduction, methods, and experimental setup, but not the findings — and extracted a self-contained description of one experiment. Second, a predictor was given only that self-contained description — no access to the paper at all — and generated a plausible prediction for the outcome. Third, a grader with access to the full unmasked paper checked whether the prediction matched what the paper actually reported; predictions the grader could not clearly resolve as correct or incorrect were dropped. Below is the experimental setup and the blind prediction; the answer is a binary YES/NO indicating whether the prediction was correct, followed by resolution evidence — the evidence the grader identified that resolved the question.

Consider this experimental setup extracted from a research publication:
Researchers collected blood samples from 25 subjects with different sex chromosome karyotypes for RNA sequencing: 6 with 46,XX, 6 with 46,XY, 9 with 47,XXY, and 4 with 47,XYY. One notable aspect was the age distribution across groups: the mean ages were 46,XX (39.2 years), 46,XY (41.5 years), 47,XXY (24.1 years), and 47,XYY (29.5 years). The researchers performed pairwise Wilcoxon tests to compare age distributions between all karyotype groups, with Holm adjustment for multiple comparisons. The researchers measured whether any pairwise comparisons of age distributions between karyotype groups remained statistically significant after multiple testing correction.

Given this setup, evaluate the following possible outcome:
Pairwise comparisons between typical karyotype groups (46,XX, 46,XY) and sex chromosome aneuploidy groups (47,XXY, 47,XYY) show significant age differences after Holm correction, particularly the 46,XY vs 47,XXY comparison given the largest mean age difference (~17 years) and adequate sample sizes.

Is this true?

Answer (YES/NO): NO